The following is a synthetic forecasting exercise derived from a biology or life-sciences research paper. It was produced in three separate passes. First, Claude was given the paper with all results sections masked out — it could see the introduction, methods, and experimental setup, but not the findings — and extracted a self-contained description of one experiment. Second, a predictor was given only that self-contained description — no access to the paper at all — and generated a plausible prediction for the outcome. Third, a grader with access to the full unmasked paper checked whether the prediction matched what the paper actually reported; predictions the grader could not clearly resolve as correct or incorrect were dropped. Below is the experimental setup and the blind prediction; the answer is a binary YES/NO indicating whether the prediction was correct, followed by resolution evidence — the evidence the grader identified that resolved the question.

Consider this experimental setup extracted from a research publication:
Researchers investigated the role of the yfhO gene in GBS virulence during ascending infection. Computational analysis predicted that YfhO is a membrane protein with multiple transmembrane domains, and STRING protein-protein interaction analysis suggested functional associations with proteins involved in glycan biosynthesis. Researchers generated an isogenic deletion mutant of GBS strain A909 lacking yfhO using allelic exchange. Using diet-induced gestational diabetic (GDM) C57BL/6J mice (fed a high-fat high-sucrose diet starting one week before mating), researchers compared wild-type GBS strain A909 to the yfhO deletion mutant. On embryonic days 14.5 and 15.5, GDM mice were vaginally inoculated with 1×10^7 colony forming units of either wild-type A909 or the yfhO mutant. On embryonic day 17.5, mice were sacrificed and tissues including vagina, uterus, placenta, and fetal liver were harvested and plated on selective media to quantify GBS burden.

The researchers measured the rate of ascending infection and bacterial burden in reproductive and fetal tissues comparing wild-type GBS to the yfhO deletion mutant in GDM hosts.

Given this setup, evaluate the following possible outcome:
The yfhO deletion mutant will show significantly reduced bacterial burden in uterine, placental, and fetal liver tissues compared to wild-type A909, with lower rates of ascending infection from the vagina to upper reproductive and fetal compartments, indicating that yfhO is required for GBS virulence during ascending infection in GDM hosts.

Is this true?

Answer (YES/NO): NO